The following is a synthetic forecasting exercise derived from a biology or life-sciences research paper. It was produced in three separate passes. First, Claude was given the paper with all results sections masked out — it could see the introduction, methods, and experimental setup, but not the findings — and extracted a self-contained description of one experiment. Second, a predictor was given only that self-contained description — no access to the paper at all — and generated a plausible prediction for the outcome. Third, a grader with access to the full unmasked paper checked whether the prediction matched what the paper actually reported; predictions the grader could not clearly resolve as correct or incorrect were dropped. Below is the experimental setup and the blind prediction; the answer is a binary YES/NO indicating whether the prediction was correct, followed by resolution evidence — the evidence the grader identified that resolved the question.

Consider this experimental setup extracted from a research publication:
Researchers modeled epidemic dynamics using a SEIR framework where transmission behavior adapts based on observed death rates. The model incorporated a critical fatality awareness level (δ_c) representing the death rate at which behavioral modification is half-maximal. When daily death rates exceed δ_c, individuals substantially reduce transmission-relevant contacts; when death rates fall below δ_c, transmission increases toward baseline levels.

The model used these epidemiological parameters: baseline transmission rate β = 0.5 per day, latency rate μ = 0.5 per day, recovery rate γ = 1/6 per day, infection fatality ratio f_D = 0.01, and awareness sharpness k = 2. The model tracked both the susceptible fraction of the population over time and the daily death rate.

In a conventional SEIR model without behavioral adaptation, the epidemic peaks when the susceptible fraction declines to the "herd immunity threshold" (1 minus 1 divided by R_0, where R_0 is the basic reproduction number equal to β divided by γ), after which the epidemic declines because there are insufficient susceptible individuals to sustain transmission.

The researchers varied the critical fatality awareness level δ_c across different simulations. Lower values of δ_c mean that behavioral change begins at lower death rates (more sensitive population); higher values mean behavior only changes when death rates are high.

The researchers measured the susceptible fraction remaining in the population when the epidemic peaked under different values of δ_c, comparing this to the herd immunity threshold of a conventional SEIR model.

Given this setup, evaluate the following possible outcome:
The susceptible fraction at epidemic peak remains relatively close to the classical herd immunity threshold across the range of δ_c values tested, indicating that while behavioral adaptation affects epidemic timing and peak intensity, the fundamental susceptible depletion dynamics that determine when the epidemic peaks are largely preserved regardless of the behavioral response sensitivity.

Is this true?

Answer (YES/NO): NO